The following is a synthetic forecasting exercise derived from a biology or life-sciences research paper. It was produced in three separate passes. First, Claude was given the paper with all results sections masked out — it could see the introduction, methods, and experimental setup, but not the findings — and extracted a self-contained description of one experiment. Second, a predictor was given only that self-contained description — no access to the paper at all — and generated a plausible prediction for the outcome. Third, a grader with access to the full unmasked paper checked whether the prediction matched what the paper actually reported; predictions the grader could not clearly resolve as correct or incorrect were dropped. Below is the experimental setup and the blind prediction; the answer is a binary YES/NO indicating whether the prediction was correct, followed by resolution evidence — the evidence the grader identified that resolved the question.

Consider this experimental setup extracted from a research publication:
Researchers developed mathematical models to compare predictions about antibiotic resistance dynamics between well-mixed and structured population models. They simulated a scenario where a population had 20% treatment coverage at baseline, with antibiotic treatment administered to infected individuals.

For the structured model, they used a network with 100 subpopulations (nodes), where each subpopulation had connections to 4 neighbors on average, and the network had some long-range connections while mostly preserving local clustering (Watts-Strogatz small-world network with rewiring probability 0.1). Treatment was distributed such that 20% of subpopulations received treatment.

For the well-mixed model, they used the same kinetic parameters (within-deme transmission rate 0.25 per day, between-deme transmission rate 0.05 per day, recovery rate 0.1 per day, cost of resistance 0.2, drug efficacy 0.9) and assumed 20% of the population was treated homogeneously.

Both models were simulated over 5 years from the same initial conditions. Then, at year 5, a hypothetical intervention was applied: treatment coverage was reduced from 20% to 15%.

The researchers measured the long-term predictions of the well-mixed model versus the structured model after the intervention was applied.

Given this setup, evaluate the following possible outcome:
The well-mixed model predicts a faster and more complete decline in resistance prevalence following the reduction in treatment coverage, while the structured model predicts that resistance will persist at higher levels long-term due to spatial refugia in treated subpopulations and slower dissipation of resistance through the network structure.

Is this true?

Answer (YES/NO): NO